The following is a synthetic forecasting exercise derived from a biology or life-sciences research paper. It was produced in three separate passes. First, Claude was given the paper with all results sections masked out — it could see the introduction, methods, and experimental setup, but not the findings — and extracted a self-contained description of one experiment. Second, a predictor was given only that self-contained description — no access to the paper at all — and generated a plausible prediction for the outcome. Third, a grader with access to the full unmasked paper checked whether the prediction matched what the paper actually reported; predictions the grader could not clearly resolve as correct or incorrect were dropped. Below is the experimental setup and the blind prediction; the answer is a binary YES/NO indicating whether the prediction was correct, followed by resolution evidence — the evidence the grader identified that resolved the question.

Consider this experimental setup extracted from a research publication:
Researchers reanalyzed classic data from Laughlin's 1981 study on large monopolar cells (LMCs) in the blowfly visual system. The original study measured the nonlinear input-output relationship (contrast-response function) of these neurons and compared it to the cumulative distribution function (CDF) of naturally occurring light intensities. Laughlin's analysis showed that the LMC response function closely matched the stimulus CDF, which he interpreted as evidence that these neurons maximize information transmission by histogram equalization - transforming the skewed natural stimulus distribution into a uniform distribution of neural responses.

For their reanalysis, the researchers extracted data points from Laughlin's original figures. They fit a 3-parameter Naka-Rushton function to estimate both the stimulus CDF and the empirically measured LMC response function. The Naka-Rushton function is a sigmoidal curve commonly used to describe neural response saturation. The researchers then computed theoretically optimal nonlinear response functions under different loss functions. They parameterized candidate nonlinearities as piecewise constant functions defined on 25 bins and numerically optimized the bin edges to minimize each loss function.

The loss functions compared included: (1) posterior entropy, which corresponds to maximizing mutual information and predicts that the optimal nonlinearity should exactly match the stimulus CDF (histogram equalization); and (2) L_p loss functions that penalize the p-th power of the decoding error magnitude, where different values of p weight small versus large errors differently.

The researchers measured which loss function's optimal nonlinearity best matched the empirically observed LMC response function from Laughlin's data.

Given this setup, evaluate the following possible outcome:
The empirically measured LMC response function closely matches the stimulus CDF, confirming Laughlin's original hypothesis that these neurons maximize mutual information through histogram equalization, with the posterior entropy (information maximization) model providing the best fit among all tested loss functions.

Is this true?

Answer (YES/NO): NO